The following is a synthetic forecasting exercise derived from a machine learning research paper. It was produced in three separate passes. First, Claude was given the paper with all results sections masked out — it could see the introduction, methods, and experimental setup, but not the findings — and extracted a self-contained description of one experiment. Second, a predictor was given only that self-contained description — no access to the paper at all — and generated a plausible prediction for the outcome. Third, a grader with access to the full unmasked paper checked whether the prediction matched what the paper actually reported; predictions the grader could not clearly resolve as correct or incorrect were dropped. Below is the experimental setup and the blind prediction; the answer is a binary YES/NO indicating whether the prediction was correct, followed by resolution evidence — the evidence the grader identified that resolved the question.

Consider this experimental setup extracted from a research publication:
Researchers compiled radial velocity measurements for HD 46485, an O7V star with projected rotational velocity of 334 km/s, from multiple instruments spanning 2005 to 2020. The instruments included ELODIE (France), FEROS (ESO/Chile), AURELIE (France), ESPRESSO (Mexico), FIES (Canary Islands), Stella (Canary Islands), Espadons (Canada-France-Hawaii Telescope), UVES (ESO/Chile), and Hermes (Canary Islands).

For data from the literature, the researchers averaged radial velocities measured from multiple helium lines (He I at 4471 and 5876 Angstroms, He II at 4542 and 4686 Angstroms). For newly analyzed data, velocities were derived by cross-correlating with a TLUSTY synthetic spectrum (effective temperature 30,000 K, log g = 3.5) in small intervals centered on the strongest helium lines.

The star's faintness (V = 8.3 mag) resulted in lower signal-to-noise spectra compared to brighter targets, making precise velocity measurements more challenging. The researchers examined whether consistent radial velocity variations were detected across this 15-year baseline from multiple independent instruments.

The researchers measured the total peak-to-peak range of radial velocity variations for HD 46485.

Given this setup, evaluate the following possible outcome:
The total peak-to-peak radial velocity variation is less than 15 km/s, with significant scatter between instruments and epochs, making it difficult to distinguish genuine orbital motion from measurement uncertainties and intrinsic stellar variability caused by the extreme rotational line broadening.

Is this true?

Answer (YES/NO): NO